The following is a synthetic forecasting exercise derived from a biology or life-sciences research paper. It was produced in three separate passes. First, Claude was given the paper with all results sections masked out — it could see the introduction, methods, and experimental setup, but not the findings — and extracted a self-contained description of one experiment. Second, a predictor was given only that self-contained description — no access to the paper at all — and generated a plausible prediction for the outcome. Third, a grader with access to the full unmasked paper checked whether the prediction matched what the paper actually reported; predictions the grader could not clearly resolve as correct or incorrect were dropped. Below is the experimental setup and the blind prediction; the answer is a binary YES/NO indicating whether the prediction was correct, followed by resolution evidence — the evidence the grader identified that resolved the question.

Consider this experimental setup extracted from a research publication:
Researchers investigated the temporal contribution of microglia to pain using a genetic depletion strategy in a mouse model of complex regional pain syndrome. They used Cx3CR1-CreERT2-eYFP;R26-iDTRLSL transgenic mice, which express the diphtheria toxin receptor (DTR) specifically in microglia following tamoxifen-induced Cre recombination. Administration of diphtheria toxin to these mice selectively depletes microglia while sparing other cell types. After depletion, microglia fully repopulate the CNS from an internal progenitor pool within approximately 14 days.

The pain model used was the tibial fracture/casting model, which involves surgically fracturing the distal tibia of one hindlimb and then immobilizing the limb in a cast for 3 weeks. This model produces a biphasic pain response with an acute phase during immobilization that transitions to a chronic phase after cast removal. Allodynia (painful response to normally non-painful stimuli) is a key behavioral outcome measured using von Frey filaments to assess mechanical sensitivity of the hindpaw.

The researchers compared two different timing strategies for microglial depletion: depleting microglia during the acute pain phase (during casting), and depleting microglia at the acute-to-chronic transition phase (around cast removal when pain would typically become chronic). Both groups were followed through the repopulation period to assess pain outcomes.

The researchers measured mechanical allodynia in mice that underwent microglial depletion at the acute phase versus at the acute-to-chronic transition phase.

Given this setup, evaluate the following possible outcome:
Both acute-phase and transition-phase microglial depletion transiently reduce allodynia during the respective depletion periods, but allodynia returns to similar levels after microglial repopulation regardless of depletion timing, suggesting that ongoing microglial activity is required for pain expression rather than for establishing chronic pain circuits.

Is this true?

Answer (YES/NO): NO